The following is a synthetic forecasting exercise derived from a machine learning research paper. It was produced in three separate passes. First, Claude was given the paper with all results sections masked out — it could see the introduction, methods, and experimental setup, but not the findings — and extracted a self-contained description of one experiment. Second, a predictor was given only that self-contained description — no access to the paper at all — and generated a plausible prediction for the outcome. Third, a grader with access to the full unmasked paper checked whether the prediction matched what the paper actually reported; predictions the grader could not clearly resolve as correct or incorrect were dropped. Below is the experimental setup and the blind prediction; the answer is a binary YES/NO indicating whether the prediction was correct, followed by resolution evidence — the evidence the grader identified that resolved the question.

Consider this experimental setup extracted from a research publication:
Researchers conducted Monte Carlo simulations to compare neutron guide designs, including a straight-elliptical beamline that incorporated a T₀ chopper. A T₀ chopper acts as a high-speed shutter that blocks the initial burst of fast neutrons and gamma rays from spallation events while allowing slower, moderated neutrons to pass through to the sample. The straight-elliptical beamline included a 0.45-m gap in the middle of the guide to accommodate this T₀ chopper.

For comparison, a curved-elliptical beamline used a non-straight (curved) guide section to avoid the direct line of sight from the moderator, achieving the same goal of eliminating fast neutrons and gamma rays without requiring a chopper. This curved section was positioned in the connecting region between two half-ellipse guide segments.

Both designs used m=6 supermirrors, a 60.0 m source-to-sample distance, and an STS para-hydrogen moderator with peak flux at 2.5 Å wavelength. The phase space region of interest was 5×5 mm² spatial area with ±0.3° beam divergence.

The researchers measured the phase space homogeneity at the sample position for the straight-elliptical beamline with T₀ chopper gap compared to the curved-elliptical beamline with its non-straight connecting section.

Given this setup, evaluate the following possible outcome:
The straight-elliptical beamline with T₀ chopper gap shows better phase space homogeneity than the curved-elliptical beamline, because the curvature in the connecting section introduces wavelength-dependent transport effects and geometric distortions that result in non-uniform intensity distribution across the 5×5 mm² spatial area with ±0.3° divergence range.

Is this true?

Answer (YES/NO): YES